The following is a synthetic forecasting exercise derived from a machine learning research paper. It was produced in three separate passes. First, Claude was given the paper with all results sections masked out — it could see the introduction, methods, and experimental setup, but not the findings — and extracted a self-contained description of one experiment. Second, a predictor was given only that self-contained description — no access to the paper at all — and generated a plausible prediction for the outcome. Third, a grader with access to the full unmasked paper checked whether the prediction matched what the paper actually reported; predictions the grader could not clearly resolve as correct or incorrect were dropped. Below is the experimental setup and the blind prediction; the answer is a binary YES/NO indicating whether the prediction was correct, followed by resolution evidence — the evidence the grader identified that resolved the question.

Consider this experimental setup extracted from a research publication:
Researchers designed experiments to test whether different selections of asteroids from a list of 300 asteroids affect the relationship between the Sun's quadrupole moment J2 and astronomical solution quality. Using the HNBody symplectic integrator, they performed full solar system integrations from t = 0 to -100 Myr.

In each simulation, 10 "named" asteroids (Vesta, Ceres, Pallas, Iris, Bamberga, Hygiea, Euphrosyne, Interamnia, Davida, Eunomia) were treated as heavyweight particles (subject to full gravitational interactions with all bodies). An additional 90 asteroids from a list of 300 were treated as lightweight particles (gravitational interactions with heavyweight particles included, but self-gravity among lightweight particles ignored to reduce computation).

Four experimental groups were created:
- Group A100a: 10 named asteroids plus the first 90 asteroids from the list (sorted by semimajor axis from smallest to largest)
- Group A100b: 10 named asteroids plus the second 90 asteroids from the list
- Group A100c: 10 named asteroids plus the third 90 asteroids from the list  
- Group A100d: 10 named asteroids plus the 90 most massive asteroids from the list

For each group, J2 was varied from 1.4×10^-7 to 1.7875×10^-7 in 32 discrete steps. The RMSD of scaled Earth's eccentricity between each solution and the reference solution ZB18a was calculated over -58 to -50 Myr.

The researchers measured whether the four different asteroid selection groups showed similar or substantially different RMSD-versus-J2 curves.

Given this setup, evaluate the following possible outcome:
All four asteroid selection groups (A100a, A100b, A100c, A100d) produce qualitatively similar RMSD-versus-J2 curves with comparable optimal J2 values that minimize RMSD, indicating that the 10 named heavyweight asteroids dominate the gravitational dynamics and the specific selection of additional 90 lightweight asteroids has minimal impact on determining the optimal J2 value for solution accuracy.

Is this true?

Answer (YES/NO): NO